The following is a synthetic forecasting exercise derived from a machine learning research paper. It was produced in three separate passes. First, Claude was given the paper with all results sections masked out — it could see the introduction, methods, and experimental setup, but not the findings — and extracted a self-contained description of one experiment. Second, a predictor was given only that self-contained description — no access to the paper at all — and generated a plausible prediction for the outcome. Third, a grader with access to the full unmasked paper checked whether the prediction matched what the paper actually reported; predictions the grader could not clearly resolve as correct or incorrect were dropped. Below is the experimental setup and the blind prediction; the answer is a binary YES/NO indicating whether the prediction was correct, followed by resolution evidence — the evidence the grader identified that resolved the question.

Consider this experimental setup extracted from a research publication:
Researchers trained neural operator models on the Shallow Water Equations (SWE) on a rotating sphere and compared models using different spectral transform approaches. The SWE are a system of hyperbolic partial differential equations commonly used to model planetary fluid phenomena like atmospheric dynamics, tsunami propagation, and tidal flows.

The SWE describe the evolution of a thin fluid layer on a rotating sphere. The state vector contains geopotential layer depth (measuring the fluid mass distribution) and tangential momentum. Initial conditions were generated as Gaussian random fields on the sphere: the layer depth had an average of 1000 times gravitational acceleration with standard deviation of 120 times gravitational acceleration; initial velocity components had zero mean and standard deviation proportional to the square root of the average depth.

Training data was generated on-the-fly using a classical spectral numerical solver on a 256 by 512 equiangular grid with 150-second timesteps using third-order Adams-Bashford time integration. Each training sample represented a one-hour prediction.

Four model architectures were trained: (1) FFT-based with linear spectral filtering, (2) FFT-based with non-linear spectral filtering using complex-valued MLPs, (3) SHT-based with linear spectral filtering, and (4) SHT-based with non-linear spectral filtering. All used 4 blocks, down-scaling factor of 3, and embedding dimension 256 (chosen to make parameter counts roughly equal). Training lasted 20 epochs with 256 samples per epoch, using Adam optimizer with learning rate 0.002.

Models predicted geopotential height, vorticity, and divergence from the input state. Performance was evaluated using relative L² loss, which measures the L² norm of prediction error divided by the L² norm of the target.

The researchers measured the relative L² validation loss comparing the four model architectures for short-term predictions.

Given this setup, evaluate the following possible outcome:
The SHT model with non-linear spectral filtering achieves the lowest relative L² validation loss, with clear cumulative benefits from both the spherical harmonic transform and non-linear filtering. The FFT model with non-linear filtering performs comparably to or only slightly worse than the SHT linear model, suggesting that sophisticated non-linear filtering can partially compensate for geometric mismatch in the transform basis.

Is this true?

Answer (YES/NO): NO